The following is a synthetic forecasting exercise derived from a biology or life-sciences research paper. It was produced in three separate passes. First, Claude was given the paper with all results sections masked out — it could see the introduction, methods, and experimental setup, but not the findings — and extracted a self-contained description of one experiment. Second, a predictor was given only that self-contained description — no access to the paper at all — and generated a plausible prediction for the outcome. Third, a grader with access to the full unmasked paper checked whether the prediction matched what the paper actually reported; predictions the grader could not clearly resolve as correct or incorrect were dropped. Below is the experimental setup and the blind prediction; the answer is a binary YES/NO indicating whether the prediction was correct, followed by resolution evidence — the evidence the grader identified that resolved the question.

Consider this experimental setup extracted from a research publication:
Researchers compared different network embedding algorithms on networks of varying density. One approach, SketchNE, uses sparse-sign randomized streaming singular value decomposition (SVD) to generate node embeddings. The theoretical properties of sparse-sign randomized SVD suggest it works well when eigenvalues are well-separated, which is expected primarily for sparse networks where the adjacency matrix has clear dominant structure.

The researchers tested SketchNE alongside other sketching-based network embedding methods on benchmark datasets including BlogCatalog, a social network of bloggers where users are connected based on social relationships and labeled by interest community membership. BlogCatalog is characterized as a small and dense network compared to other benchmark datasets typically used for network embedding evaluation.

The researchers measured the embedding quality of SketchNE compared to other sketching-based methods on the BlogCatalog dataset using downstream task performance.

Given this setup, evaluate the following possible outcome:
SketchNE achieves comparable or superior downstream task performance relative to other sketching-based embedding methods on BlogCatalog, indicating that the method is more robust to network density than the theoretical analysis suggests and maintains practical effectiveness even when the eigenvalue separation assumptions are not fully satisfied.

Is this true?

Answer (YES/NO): NO